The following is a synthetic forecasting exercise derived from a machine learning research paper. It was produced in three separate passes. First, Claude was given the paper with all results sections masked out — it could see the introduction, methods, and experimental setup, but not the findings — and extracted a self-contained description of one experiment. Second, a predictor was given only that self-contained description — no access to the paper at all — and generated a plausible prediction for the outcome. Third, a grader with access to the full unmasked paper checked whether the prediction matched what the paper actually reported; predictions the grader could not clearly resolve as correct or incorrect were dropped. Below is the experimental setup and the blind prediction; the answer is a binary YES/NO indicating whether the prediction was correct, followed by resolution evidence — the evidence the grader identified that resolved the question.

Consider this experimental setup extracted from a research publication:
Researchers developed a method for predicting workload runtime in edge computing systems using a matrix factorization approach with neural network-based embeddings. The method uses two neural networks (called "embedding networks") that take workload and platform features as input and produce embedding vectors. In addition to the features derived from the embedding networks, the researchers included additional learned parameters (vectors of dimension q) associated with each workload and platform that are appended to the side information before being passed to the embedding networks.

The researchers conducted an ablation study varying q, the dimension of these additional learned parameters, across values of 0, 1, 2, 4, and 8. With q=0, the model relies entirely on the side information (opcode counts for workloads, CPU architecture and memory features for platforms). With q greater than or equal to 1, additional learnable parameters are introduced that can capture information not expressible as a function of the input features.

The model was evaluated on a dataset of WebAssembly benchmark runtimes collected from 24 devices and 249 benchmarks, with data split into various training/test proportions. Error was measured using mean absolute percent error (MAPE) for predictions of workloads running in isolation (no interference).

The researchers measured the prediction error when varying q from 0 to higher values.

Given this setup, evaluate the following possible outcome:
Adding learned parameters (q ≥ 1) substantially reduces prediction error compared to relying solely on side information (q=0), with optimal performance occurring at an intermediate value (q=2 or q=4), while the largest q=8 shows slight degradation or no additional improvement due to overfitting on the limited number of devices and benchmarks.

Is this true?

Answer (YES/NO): NO